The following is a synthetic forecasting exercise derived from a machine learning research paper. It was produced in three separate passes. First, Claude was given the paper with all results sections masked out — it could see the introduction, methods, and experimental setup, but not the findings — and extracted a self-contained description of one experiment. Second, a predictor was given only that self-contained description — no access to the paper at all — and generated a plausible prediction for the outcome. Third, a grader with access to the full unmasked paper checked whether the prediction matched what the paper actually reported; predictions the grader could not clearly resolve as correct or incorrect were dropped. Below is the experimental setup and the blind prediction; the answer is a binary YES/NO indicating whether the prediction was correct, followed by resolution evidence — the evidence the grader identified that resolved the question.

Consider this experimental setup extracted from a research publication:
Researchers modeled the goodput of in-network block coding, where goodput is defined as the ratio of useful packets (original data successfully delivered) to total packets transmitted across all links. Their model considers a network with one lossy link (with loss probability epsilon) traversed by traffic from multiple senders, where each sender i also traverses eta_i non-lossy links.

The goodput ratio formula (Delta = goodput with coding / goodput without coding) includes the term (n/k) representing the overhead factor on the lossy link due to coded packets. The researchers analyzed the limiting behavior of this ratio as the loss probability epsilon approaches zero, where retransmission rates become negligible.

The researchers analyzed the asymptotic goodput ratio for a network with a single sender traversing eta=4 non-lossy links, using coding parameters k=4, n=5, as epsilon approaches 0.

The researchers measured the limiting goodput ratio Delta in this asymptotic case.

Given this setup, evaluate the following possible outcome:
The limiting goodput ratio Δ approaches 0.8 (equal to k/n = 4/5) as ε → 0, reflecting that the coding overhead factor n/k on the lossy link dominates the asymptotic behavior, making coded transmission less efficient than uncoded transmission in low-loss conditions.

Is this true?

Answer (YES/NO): NO